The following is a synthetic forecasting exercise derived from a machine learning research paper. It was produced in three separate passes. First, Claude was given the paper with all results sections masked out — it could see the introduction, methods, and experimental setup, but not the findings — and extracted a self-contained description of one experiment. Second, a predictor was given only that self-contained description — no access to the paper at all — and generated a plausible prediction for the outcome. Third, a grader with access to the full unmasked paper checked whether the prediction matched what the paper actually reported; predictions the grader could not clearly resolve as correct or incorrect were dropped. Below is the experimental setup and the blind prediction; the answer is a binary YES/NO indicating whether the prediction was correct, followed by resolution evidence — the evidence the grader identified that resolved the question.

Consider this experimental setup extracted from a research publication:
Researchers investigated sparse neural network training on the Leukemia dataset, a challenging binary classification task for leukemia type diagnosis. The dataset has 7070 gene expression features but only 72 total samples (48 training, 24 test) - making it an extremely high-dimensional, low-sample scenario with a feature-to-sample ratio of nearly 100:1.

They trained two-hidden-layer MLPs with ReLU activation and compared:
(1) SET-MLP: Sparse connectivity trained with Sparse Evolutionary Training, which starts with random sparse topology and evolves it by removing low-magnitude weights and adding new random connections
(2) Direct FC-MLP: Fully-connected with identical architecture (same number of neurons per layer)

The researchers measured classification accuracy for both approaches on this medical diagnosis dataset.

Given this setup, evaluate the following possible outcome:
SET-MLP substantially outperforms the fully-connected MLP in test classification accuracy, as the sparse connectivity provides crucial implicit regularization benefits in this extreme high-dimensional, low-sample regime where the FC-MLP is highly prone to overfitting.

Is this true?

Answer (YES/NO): YES